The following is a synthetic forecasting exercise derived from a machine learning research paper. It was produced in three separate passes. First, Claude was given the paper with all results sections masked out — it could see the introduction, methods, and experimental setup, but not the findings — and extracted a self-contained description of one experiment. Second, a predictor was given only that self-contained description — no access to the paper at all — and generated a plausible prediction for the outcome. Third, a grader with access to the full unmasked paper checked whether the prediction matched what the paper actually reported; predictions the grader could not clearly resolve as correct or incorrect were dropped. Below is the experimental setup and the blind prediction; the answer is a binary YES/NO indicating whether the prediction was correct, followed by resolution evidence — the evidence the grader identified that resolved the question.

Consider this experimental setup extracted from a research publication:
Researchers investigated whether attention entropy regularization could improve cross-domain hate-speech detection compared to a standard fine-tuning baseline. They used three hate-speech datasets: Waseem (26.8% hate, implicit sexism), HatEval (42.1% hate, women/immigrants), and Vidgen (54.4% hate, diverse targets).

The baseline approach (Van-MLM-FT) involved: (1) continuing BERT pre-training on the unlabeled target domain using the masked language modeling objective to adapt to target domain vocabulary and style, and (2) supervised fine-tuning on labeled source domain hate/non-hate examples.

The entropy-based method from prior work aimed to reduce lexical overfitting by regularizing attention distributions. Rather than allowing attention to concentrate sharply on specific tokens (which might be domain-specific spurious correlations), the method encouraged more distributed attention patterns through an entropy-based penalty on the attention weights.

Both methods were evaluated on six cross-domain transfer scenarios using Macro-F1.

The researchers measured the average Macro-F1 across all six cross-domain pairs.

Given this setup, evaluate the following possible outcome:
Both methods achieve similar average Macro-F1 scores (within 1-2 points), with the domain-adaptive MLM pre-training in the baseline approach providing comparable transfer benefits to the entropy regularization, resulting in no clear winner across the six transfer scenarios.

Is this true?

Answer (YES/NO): YES